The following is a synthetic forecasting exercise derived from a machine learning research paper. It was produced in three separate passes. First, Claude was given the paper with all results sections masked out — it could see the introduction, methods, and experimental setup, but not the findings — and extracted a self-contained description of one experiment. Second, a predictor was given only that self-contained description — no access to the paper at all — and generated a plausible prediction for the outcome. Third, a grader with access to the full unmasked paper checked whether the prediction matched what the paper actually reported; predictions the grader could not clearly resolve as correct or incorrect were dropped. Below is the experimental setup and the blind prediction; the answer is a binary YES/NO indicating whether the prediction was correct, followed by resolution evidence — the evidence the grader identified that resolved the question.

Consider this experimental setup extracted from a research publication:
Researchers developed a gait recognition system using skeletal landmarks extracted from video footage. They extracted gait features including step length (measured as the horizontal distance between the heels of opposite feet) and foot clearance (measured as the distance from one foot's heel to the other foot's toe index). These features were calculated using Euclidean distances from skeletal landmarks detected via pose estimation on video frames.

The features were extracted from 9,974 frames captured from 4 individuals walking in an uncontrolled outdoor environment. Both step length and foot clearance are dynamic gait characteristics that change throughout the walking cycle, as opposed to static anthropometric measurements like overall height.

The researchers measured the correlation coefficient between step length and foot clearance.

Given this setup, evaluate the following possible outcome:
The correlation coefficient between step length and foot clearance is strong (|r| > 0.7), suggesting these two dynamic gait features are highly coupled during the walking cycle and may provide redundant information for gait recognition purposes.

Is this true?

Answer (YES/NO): YES